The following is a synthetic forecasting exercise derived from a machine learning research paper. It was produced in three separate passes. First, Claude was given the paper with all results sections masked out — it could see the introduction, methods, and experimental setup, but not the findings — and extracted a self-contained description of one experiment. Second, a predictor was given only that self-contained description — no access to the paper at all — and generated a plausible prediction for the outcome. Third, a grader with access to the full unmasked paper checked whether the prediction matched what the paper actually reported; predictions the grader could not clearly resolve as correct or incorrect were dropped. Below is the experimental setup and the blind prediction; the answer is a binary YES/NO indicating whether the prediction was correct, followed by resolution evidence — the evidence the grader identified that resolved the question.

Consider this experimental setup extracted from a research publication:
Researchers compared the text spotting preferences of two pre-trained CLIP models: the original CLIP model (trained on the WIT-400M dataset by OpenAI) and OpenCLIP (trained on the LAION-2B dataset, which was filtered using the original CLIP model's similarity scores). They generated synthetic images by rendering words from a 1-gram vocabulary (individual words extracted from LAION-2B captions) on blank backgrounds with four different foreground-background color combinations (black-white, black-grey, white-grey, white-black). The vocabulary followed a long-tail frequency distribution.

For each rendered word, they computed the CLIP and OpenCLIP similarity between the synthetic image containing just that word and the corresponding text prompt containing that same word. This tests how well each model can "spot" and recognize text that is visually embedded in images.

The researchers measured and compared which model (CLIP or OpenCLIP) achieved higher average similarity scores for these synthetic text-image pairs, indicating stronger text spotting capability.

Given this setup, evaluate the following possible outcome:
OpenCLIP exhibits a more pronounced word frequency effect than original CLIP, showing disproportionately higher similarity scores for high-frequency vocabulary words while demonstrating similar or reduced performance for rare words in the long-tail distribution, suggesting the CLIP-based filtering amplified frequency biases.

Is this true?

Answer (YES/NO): NO